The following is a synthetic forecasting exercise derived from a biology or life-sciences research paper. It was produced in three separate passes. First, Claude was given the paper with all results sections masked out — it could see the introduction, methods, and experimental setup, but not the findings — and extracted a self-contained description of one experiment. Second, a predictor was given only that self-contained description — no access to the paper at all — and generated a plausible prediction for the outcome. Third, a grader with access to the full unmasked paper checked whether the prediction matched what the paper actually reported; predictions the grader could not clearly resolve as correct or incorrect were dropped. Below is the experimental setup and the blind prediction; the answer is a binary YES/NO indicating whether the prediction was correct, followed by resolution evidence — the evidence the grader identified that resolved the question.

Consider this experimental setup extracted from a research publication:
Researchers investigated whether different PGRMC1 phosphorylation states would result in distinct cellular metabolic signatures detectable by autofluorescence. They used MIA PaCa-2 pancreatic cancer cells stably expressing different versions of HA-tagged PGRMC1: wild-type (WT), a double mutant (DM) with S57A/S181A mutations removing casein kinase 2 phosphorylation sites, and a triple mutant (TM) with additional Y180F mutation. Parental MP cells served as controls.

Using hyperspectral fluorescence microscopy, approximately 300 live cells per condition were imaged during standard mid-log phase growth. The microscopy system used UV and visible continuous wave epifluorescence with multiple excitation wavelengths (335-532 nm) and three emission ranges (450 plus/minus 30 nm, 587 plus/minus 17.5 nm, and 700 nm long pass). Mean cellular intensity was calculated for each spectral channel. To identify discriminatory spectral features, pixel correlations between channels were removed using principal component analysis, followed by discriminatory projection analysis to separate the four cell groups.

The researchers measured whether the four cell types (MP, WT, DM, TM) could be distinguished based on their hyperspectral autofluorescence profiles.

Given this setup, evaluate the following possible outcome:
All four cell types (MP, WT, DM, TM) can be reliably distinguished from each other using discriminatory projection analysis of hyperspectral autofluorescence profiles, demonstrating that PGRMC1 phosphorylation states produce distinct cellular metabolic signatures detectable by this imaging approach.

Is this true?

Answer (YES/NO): YES